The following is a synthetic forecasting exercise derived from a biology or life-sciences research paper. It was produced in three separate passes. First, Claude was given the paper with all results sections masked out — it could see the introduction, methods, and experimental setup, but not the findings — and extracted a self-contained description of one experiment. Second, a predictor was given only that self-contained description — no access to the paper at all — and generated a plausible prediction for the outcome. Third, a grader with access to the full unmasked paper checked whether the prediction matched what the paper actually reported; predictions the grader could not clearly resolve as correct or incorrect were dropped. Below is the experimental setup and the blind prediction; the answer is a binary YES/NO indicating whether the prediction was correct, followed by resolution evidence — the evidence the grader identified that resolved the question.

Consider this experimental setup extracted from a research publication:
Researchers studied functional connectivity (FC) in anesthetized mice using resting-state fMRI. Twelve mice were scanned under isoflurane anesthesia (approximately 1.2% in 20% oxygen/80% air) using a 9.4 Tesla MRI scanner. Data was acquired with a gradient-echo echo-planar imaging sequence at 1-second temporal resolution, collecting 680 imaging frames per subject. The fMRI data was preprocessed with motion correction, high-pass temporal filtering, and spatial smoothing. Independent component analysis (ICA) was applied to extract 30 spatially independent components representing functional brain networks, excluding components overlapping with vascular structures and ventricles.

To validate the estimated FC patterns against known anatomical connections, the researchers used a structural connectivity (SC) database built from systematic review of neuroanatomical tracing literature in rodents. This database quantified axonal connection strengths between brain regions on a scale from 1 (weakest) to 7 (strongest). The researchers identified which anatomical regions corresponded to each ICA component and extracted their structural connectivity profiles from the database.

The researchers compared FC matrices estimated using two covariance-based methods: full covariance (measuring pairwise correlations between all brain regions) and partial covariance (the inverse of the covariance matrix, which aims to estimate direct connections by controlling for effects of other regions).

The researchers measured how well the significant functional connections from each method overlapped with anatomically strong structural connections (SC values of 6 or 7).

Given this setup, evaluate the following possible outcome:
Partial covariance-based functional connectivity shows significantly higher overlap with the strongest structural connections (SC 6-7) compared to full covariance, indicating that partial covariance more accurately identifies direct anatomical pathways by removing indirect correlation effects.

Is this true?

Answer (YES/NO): NO